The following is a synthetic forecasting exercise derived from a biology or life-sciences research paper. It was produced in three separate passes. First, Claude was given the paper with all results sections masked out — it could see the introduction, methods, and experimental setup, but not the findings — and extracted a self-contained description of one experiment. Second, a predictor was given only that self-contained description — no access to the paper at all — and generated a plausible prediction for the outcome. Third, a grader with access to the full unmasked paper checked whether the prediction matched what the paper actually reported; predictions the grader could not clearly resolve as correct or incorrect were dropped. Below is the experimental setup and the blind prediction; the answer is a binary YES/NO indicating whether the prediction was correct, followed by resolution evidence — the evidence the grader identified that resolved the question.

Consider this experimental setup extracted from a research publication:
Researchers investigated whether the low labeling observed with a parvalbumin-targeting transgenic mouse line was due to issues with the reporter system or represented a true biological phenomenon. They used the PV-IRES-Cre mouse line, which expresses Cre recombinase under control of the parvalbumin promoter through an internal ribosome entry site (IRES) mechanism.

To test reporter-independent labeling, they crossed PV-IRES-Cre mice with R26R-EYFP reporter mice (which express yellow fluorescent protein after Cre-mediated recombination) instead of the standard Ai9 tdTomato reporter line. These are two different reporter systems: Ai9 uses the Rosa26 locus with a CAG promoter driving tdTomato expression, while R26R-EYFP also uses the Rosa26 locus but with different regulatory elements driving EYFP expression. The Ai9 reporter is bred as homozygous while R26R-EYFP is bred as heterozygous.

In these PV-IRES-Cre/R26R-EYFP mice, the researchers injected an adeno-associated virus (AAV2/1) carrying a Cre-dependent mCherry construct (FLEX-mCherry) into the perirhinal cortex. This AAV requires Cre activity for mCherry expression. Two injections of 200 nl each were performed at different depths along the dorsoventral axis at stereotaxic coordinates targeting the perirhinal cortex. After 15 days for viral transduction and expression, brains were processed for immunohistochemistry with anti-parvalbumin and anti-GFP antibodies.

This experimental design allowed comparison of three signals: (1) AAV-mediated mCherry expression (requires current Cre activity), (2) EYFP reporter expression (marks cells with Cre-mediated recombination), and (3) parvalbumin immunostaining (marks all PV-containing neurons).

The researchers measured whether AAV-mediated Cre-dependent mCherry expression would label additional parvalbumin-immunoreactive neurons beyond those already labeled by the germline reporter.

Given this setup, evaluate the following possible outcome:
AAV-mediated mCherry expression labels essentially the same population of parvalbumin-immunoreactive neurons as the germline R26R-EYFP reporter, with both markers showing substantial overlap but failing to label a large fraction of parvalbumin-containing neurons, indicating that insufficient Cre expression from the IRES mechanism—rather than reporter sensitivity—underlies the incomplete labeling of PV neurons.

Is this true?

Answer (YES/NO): YES